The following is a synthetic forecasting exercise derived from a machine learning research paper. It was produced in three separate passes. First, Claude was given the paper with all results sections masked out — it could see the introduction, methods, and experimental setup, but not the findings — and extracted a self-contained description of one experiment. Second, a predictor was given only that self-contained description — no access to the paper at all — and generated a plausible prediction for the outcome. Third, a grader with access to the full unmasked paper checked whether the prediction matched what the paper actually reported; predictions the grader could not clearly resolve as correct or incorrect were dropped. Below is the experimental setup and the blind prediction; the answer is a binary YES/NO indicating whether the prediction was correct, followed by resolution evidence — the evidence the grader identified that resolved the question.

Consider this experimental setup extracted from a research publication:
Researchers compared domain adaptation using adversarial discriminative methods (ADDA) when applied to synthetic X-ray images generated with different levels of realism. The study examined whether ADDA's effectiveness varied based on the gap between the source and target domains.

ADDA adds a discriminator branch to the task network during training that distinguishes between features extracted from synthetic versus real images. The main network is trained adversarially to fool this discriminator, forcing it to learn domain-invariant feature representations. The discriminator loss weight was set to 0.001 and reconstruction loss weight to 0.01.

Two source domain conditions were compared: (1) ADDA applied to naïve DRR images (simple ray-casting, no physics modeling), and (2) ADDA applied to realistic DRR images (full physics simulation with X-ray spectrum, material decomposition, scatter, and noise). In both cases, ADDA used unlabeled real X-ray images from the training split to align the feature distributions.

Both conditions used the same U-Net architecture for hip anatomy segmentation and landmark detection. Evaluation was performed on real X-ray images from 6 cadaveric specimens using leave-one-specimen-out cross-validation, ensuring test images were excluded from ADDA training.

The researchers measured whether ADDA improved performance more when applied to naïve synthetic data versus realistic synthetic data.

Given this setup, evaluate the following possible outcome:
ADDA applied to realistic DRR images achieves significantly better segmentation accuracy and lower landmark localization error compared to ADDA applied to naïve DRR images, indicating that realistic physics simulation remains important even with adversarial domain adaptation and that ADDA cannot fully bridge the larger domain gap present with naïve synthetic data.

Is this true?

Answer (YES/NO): NO